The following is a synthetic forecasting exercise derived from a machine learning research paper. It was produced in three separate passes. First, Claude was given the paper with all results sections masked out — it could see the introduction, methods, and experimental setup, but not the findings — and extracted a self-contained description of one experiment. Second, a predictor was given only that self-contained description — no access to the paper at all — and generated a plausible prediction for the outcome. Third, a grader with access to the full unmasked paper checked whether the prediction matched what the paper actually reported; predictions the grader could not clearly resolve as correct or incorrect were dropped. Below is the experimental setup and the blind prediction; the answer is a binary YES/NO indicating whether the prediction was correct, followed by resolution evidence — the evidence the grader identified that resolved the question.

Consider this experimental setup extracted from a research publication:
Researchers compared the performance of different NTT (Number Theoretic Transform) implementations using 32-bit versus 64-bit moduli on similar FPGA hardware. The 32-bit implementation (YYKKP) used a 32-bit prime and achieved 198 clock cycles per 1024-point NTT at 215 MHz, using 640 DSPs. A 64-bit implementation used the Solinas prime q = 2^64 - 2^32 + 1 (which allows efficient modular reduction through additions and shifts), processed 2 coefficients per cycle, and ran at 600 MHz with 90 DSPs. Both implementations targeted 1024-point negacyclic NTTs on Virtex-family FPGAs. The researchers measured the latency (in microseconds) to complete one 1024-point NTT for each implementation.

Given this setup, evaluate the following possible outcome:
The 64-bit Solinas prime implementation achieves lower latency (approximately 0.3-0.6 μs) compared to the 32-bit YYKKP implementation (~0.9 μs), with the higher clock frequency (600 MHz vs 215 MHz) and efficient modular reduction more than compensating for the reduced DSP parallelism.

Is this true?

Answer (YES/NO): NO